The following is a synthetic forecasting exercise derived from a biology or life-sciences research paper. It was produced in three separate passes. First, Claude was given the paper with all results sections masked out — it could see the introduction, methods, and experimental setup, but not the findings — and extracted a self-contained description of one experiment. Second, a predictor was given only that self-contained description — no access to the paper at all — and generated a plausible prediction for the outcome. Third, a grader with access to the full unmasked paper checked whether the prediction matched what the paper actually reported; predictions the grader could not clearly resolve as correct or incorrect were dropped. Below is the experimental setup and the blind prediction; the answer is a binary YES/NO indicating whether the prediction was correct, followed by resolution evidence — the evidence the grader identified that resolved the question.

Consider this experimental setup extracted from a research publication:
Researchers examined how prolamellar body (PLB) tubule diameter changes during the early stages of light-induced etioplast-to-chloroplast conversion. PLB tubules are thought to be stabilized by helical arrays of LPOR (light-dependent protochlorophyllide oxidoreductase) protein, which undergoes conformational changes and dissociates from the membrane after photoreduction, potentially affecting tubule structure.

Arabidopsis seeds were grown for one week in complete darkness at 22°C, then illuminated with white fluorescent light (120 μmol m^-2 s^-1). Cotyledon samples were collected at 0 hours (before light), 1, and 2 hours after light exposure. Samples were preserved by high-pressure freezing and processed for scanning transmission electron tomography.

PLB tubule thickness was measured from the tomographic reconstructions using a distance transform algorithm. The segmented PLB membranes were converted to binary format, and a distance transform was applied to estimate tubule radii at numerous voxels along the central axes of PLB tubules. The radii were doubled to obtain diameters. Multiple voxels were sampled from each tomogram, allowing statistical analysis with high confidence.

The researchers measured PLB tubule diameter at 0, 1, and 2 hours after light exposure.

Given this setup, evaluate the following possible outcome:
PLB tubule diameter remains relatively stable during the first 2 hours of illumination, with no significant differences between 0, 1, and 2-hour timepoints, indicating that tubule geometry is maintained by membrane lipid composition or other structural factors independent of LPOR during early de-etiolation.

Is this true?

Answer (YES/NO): NO